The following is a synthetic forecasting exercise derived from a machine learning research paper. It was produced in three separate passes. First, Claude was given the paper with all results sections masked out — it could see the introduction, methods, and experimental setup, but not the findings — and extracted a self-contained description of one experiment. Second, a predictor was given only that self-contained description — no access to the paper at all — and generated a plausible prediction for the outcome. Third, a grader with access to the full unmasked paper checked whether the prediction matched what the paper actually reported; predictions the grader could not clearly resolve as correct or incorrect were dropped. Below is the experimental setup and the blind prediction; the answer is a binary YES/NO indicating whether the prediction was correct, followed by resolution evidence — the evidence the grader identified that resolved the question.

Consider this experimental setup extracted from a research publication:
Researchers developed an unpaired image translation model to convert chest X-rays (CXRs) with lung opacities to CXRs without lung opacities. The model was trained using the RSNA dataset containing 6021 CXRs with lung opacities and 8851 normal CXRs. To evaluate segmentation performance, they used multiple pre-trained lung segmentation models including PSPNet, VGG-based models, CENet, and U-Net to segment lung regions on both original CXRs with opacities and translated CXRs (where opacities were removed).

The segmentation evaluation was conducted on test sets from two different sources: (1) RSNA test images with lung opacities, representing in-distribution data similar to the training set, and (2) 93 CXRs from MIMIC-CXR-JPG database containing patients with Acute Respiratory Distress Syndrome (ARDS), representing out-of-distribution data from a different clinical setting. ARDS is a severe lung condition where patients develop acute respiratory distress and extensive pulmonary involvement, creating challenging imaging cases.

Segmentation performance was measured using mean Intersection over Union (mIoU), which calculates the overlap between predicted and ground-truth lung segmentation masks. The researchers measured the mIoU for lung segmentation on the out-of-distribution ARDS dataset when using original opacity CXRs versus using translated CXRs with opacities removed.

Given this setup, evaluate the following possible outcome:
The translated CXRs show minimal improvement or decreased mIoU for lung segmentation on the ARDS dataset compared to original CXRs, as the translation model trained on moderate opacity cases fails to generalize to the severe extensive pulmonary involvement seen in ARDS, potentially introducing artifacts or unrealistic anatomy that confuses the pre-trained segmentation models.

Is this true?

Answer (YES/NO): NO